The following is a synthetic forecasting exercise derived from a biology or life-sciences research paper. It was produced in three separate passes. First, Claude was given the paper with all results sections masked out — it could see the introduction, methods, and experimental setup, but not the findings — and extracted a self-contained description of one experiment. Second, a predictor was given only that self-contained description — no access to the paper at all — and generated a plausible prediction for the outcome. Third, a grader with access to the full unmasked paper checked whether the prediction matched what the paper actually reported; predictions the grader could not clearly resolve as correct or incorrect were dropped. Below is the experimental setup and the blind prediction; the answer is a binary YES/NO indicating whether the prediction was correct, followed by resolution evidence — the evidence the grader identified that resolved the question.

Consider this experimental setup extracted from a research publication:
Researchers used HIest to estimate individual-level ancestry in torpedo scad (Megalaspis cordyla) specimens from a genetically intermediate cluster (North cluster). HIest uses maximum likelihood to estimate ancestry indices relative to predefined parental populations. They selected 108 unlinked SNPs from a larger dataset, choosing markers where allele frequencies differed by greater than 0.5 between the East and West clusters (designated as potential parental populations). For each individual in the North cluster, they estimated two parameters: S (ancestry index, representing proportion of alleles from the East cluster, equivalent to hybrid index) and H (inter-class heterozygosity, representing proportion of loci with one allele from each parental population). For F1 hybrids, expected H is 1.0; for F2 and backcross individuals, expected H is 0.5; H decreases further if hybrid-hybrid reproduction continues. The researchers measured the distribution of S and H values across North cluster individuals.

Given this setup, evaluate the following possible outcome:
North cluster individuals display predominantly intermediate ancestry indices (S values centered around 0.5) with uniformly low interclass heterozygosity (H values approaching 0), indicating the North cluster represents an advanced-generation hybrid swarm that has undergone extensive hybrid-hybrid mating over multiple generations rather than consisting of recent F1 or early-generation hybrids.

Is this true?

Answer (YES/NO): NO